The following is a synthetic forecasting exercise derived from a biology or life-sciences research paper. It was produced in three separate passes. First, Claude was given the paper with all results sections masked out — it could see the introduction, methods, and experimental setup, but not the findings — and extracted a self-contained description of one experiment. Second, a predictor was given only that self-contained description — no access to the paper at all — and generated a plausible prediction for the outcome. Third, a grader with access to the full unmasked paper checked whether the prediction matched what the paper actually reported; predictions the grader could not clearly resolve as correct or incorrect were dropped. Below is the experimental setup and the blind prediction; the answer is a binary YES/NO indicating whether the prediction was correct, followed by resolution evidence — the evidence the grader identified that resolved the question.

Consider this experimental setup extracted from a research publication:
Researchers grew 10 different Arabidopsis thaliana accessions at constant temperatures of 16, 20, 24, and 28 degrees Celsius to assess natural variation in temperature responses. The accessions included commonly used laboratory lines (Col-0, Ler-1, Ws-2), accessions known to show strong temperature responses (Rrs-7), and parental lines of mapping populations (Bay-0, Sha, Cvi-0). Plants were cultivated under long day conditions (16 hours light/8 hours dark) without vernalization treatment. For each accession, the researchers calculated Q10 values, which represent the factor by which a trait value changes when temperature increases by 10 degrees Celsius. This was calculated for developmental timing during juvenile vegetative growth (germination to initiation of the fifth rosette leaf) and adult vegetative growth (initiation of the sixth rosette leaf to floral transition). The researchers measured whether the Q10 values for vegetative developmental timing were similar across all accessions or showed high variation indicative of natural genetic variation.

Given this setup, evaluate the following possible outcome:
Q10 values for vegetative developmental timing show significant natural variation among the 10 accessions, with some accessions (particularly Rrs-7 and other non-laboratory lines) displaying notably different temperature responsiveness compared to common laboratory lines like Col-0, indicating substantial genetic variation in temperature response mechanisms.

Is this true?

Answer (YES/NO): NO